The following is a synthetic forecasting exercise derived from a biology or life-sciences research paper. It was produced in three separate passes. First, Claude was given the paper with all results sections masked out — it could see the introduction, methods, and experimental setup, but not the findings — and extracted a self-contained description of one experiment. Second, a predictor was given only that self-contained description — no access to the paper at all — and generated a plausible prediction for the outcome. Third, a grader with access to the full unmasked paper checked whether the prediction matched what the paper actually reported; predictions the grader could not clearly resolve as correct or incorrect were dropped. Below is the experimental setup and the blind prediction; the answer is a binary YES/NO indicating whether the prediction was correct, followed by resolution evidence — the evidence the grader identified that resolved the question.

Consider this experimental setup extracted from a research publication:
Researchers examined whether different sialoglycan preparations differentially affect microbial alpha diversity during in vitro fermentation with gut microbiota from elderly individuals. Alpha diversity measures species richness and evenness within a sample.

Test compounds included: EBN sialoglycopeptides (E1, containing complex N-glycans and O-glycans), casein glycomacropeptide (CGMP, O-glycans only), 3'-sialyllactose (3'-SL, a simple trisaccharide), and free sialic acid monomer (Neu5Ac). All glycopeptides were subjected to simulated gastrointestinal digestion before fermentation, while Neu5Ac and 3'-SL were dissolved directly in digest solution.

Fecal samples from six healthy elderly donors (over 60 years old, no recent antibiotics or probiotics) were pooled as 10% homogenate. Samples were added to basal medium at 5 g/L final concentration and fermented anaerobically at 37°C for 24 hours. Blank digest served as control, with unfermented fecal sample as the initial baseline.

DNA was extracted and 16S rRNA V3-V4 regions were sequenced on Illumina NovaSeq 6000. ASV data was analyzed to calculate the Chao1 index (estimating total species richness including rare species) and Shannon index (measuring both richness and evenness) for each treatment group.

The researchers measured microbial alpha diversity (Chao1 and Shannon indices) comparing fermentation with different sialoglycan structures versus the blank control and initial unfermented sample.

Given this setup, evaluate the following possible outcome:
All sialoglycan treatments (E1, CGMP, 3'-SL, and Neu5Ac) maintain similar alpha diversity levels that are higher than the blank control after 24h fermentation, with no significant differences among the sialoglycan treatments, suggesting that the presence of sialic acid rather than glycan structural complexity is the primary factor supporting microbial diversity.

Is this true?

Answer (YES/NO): NO